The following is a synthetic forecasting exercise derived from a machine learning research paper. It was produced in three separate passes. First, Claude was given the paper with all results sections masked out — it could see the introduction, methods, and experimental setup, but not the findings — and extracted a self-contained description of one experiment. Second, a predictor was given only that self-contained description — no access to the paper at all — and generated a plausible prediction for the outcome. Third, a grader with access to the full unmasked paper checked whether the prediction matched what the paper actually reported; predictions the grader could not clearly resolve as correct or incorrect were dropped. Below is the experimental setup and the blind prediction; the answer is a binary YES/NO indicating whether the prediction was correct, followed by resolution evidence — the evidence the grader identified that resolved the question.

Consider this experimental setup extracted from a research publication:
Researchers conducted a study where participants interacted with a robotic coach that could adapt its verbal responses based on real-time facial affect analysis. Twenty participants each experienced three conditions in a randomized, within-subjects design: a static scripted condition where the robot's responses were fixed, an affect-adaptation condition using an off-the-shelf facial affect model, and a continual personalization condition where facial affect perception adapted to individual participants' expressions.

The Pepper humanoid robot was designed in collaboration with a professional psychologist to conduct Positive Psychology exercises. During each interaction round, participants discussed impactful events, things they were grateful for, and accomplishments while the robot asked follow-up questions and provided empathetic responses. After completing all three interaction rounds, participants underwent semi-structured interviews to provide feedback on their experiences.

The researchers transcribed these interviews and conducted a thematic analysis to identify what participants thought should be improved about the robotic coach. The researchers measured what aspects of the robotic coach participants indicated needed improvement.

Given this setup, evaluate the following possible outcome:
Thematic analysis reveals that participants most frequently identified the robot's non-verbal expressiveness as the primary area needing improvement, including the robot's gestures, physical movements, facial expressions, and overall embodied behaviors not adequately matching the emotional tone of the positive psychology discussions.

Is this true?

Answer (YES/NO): NO